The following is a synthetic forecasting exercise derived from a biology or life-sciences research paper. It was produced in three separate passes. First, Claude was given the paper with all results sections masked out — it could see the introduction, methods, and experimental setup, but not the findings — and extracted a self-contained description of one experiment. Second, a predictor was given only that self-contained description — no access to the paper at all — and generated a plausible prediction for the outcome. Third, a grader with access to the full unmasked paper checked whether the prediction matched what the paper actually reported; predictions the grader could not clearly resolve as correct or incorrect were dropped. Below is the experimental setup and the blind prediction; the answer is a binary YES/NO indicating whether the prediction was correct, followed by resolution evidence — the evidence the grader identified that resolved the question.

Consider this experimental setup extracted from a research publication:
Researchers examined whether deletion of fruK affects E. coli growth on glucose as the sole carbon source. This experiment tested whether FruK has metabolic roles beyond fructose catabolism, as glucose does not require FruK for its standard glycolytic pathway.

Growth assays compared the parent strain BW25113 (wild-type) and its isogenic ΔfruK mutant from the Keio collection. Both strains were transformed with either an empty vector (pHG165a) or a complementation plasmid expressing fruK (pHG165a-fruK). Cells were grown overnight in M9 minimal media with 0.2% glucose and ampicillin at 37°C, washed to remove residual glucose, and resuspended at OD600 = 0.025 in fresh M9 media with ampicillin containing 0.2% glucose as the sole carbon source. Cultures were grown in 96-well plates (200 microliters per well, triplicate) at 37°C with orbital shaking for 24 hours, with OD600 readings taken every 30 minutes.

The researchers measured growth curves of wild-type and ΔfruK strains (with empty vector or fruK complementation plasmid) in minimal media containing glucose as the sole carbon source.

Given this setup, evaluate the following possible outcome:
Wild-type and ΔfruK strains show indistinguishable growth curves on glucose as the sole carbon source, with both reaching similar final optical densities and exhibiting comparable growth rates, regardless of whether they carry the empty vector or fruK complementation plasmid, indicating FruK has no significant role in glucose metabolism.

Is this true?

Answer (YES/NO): NO